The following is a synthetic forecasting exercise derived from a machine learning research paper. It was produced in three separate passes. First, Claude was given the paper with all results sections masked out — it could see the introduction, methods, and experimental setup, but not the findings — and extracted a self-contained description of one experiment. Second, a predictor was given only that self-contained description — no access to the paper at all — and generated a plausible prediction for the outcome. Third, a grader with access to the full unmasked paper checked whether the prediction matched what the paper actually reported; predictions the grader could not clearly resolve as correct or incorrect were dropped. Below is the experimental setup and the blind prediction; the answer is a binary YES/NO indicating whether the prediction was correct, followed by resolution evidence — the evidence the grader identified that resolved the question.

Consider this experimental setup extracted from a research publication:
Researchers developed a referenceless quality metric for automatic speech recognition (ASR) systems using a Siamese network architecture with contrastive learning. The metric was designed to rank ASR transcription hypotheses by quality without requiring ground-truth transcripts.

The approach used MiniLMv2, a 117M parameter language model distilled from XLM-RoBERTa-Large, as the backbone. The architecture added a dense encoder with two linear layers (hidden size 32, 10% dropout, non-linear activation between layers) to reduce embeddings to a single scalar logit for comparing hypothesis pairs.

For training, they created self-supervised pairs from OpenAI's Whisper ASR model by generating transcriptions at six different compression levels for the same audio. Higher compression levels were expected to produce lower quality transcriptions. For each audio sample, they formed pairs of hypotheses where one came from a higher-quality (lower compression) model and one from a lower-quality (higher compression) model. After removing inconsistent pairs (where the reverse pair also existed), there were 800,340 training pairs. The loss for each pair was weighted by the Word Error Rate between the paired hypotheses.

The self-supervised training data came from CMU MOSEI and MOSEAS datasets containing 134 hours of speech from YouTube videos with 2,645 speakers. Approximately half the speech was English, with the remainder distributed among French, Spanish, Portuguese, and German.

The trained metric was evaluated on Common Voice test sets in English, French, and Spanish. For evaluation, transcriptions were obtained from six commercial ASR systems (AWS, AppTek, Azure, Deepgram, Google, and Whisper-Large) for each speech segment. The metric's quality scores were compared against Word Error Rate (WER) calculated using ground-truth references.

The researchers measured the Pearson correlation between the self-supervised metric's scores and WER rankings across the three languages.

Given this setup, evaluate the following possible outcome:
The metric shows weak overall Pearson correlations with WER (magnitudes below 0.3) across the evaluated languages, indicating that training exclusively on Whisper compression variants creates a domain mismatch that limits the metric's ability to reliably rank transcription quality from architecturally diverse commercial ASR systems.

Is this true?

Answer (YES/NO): NO